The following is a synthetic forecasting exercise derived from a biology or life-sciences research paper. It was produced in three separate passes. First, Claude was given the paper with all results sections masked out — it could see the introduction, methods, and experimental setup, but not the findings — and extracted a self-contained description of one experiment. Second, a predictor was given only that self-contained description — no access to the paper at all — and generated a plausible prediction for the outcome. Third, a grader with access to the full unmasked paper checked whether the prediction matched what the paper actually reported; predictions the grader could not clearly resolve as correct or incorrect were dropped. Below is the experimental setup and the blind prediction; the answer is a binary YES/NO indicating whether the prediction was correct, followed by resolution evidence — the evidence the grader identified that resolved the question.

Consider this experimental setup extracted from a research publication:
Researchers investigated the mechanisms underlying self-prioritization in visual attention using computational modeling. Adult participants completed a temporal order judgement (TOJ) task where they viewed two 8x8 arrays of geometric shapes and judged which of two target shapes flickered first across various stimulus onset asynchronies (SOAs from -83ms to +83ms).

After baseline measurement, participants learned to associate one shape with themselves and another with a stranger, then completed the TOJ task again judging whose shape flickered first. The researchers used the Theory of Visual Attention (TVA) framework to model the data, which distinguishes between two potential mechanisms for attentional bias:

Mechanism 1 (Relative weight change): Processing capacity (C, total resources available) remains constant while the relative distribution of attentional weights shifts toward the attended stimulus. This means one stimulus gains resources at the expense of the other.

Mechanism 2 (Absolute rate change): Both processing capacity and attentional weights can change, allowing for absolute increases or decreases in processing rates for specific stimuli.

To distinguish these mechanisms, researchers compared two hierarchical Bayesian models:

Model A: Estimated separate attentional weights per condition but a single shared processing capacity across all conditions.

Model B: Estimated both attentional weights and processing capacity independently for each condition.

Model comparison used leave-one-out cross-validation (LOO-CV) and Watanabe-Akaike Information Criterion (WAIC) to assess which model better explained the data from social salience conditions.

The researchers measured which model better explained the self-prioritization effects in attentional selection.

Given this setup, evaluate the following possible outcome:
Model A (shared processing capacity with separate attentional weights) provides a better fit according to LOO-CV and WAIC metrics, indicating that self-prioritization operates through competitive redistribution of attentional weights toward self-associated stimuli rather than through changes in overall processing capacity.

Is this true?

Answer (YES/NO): NO